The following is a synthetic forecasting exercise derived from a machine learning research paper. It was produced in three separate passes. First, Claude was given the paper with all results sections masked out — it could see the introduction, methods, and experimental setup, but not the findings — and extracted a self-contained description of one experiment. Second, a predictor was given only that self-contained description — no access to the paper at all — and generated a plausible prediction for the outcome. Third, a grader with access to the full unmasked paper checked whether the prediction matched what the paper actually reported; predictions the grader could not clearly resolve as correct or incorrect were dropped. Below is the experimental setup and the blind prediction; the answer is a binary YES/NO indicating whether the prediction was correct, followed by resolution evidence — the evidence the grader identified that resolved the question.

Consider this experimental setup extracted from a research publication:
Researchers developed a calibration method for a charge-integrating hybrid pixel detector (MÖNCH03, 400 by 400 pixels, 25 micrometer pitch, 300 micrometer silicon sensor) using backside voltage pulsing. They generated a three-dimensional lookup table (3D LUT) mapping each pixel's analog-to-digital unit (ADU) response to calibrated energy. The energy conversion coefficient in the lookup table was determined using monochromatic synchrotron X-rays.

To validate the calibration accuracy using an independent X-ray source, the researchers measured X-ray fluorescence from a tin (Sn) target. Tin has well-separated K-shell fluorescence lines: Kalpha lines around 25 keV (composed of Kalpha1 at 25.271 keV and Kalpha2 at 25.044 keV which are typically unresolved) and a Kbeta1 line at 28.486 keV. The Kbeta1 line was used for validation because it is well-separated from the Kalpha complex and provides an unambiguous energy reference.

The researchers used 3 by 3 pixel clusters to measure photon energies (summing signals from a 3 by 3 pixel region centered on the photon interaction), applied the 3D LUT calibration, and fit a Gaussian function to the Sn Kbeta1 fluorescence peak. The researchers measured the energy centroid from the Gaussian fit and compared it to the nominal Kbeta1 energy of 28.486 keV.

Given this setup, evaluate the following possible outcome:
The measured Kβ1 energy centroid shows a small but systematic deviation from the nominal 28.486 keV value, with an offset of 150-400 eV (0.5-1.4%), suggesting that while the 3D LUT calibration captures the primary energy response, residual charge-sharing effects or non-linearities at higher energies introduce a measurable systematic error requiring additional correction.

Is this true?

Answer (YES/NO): NO